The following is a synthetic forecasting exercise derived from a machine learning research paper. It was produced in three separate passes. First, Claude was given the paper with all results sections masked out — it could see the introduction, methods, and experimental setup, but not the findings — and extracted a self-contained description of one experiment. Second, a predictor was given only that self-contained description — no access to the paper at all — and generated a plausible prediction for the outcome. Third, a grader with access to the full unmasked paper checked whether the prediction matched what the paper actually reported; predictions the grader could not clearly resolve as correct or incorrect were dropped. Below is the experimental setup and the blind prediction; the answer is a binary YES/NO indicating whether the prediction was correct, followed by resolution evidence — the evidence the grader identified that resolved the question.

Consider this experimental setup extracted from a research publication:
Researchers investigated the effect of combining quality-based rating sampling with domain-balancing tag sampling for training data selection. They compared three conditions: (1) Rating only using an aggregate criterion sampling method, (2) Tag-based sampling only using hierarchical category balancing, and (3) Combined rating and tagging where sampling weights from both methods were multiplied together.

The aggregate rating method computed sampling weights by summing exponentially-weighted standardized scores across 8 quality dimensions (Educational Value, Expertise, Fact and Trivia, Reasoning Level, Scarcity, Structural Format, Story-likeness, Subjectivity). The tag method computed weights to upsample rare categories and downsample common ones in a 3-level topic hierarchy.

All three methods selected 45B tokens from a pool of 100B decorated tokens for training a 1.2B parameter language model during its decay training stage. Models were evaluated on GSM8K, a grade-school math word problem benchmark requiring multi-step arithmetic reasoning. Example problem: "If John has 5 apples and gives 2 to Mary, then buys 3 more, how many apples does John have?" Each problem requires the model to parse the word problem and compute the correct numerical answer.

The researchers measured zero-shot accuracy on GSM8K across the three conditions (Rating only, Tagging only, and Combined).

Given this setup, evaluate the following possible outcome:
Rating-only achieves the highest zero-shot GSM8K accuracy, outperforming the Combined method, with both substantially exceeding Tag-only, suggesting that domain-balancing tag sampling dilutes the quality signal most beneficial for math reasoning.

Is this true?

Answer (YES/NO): NO